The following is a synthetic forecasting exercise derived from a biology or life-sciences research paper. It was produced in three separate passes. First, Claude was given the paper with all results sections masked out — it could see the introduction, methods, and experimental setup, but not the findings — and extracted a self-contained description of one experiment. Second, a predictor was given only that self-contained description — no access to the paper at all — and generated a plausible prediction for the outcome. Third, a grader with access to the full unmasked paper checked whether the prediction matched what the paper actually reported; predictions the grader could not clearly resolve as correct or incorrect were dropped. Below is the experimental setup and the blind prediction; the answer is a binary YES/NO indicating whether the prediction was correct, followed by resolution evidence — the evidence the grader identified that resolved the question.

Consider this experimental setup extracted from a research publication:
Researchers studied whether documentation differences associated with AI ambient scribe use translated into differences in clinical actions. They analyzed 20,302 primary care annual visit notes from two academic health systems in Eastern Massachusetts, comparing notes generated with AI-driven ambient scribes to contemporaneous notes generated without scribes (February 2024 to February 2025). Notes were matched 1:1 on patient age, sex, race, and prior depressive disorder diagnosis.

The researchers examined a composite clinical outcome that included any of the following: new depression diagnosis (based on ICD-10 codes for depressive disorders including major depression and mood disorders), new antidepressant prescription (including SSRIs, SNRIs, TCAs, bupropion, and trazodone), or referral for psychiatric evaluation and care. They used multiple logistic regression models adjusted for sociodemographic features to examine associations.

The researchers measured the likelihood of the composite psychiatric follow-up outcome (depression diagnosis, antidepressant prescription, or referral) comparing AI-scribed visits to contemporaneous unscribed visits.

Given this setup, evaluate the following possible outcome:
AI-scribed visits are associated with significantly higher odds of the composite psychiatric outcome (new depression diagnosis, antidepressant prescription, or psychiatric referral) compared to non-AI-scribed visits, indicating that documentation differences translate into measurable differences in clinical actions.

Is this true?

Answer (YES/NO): NO